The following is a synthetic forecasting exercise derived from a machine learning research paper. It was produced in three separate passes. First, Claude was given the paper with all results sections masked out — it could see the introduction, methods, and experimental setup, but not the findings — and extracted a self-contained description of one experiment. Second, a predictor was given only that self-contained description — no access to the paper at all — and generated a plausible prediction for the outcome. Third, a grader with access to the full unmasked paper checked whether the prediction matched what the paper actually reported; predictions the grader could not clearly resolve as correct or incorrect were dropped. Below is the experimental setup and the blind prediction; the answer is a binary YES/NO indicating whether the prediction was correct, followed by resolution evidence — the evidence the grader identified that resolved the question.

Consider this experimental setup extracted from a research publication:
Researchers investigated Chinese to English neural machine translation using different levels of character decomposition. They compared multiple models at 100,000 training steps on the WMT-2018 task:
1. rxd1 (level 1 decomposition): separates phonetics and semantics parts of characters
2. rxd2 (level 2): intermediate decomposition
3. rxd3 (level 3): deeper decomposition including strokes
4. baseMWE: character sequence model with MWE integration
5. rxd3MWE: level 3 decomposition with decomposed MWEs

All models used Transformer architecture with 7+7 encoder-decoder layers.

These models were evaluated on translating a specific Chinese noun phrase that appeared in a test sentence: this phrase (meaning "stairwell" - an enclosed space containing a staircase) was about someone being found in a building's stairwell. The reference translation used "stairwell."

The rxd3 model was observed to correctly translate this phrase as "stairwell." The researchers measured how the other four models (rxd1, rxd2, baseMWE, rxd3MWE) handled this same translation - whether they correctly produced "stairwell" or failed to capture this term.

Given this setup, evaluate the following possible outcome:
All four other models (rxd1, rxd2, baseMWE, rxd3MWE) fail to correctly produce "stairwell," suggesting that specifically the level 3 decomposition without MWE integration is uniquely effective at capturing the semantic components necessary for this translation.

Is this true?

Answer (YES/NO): YES